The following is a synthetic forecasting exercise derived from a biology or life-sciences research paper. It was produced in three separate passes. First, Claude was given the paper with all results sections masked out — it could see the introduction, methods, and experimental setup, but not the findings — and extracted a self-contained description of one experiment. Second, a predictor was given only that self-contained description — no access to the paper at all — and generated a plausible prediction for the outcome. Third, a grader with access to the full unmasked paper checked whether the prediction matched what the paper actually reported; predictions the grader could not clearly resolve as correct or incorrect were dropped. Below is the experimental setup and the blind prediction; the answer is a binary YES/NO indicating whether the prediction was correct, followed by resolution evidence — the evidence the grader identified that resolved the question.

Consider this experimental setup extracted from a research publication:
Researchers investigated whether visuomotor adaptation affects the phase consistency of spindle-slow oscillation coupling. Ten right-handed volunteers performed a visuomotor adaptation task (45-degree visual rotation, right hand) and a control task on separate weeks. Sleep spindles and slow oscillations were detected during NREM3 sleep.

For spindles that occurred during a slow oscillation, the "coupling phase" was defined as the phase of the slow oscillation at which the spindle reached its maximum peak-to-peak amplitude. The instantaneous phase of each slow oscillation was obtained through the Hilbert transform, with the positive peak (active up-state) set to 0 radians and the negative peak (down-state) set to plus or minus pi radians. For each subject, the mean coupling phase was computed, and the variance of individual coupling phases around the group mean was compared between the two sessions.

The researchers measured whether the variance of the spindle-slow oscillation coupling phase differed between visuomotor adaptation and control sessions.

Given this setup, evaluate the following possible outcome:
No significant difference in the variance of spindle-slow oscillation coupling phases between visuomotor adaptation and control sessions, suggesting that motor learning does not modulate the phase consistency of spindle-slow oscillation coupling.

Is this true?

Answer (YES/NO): YES